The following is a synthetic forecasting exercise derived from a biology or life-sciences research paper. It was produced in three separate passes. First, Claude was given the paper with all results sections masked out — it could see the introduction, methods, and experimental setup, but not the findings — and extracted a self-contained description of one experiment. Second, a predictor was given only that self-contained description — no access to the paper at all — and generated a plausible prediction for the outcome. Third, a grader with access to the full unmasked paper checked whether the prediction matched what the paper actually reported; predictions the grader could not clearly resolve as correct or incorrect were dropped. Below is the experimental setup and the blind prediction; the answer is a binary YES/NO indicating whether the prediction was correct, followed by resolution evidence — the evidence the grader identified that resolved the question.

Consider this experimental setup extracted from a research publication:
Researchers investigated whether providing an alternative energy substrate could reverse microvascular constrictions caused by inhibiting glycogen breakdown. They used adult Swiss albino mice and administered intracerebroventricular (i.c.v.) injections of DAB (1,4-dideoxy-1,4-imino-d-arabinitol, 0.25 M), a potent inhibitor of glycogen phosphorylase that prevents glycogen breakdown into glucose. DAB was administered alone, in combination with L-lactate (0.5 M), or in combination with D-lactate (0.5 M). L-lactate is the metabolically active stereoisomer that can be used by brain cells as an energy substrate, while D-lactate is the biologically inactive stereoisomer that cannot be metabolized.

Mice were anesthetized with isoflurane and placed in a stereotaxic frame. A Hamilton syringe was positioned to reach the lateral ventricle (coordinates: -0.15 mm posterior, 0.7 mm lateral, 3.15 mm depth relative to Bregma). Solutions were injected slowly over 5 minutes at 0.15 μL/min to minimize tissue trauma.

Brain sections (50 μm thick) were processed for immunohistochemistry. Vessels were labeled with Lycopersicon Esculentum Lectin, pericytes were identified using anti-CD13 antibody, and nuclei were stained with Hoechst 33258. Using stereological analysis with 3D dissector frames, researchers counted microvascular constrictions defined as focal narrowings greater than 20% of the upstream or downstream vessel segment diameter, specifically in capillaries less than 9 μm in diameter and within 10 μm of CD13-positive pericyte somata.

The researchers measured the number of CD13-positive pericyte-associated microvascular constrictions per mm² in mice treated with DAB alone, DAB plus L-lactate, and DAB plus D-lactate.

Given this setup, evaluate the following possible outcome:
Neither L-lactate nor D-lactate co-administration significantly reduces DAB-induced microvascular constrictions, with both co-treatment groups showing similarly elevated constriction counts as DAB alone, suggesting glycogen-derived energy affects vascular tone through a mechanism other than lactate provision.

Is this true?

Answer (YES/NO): NO